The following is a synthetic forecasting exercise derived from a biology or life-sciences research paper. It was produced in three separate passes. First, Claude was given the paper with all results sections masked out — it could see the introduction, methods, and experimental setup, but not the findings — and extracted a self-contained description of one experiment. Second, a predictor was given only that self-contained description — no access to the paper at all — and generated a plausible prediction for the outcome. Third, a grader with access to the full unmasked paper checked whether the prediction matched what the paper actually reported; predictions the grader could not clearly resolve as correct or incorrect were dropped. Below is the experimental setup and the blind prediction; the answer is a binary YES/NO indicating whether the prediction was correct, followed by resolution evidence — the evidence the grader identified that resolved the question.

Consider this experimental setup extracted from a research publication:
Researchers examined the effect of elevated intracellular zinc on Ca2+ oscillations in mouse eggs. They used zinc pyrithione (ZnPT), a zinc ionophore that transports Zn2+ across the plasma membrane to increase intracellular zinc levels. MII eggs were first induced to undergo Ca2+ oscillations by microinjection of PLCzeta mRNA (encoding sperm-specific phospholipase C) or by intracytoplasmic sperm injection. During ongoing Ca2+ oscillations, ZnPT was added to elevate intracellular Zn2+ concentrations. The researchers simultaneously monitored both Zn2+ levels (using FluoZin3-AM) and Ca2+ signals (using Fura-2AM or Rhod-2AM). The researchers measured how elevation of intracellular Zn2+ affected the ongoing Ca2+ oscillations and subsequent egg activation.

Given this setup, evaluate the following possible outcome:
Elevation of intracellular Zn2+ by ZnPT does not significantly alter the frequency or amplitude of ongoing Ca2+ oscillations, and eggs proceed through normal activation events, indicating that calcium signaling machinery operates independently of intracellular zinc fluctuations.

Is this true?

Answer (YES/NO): NO